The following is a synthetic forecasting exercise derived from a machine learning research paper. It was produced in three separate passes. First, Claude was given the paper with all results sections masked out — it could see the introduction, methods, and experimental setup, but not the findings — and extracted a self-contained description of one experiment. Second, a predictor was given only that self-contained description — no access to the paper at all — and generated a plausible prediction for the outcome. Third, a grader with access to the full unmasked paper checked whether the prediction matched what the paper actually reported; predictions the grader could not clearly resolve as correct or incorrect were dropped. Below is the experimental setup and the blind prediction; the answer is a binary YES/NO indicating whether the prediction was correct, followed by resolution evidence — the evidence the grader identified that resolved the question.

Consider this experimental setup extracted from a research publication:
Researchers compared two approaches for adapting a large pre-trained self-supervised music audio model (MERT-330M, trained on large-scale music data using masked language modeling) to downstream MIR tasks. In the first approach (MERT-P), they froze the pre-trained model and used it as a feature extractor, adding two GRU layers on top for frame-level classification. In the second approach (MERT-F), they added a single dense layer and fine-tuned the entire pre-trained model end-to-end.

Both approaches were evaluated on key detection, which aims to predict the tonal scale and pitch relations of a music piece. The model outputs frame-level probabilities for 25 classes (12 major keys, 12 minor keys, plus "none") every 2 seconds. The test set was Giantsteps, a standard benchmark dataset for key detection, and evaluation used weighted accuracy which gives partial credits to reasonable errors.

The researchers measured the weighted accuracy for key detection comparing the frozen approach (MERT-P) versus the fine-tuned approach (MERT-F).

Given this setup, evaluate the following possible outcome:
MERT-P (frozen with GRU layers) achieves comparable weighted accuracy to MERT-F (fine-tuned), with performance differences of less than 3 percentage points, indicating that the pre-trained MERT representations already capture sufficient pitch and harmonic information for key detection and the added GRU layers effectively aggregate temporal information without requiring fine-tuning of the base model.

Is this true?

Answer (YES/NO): NO